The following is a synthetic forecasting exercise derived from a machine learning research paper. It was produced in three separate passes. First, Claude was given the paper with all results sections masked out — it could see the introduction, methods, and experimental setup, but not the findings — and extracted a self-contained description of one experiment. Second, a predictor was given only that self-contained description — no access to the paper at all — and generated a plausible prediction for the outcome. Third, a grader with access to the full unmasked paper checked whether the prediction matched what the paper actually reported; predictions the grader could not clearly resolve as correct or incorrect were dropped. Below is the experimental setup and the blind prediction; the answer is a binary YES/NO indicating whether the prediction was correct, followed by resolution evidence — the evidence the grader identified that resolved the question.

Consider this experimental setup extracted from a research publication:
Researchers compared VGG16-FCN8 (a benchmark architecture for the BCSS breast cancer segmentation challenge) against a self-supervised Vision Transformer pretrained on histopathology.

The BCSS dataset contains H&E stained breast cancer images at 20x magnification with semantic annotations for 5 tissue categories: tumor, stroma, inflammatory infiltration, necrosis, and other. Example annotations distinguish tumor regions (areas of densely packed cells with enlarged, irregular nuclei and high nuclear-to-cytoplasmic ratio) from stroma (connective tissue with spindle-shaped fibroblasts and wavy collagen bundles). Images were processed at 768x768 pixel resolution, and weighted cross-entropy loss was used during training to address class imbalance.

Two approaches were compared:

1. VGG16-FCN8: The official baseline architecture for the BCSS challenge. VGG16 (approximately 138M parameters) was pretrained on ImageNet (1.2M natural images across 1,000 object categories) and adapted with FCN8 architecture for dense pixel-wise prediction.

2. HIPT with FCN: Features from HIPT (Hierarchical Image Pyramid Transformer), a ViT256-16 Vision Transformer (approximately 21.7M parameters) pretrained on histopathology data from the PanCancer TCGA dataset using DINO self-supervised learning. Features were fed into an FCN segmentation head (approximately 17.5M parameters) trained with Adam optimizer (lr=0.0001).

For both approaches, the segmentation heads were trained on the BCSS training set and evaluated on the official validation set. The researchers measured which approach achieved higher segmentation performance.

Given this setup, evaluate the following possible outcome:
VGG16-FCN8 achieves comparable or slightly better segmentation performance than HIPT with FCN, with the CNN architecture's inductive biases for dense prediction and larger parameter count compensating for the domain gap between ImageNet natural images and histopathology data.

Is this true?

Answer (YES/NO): NO